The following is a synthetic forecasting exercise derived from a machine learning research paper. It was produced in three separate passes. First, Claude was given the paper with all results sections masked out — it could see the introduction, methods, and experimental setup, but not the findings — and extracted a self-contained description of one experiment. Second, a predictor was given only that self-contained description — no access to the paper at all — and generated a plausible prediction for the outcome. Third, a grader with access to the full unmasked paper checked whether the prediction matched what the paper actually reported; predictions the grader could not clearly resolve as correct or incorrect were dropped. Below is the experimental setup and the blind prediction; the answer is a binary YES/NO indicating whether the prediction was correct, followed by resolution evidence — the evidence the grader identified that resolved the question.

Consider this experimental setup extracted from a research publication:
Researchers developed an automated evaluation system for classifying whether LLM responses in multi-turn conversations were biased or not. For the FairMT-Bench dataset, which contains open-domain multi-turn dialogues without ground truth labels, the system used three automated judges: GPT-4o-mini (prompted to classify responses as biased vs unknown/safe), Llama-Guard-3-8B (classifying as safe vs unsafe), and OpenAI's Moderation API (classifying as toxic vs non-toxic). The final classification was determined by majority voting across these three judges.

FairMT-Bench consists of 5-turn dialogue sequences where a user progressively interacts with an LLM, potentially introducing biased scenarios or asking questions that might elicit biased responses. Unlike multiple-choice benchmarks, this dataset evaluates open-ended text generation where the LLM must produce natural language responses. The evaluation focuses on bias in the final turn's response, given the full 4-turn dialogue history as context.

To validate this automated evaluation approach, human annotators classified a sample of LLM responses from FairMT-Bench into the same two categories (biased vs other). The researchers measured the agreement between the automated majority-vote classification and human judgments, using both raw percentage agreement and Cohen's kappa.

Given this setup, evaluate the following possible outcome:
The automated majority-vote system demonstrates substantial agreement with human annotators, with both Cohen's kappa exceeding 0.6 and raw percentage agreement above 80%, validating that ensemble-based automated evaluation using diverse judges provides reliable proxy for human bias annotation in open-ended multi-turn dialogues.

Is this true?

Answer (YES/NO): YES